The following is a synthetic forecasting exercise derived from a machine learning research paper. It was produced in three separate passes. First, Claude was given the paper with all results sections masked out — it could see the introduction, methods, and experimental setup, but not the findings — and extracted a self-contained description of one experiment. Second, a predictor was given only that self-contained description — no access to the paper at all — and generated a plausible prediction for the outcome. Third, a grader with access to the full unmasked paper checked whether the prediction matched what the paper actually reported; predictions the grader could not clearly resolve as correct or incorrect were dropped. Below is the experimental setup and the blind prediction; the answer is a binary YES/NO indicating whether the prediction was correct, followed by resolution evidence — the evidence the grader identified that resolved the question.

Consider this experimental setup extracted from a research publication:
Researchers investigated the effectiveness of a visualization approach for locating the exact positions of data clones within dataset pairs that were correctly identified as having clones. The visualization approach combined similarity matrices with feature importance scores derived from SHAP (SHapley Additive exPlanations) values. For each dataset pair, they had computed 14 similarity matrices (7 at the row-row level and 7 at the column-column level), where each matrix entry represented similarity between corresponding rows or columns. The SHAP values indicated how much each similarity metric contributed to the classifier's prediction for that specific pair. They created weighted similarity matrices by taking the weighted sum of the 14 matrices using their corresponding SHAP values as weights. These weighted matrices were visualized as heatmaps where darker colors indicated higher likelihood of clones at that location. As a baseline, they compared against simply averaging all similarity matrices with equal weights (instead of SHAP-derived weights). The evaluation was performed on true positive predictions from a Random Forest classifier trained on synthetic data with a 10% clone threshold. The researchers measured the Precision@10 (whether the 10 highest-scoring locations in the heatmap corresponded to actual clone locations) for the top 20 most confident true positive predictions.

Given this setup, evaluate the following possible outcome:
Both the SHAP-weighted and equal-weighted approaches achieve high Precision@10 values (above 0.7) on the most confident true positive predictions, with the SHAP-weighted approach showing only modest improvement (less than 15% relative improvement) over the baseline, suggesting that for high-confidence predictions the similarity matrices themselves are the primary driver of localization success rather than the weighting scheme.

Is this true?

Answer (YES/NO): NO